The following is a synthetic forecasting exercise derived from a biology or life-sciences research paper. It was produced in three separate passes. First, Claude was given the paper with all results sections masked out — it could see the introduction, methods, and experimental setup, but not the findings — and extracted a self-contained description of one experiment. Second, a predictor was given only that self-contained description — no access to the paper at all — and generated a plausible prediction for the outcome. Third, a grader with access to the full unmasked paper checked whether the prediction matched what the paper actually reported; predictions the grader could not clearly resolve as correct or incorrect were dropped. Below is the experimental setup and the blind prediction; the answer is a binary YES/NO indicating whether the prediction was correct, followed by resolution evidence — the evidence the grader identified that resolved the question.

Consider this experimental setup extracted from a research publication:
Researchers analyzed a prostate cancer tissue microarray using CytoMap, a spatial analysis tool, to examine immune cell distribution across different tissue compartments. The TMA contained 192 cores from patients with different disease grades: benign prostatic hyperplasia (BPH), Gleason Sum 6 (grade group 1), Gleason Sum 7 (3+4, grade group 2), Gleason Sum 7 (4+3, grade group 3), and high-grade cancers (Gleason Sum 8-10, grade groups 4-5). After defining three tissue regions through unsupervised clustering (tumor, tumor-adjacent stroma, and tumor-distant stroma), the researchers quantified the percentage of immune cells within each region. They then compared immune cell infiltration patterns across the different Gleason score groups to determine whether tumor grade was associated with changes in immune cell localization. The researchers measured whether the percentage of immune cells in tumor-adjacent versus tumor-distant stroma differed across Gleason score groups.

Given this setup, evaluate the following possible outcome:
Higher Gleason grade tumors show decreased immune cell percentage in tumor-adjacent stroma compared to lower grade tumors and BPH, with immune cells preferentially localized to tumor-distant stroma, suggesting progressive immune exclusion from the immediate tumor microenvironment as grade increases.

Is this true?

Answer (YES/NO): NO